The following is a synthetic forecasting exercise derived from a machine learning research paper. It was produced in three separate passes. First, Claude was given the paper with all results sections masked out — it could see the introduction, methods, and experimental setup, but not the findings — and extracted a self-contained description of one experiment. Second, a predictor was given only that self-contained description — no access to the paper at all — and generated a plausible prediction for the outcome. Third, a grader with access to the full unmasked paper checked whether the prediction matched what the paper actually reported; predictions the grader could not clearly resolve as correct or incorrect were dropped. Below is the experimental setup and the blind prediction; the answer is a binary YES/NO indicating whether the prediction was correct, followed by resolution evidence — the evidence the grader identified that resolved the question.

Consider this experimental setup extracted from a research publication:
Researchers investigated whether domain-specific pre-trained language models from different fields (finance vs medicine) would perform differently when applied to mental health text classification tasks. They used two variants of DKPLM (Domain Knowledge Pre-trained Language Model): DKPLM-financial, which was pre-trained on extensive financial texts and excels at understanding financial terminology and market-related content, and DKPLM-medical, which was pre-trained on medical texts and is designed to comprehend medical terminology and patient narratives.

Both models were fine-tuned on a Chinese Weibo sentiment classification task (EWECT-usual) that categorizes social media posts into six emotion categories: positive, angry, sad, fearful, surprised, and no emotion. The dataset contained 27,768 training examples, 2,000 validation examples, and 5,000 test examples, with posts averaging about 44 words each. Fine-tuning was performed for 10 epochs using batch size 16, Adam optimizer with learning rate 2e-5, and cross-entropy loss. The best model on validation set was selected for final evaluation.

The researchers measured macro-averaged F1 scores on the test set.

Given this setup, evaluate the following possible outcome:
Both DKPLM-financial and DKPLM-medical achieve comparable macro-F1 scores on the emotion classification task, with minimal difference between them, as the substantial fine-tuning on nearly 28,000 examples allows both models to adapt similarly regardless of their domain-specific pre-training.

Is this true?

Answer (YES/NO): YES